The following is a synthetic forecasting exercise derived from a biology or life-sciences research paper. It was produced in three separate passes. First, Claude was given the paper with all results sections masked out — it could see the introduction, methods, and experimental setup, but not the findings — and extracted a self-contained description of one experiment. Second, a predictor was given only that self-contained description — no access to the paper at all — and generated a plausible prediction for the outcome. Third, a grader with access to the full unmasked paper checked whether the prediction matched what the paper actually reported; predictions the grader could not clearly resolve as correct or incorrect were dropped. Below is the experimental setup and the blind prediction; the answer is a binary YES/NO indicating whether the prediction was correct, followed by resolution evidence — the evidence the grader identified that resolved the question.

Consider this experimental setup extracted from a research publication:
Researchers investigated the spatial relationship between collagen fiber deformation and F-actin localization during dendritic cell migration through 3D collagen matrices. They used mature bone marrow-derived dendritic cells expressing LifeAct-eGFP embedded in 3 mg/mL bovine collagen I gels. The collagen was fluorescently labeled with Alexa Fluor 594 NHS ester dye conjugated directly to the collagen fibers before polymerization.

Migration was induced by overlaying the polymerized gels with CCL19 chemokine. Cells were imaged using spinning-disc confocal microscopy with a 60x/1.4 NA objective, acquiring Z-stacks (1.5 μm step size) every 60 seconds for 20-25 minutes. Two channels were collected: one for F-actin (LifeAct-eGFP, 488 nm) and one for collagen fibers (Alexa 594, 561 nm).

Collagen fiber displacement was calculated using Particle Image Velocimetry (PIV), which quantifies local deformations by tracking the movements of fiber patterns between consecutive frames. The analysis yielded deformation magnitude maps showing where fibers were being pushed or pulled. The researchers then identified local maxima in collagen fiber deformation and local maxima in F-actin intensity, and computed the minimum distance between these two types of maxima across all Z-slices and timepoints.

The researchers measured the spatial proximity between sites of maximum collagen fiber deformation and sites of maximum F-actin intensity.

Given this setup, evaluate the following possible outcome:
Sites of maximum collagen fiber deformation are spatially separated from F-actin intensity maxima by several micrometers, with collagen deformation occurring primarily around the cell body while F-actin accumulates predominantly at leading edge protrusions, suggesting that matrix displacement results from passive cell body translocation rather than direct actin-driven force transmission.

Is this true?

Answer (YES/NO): NO